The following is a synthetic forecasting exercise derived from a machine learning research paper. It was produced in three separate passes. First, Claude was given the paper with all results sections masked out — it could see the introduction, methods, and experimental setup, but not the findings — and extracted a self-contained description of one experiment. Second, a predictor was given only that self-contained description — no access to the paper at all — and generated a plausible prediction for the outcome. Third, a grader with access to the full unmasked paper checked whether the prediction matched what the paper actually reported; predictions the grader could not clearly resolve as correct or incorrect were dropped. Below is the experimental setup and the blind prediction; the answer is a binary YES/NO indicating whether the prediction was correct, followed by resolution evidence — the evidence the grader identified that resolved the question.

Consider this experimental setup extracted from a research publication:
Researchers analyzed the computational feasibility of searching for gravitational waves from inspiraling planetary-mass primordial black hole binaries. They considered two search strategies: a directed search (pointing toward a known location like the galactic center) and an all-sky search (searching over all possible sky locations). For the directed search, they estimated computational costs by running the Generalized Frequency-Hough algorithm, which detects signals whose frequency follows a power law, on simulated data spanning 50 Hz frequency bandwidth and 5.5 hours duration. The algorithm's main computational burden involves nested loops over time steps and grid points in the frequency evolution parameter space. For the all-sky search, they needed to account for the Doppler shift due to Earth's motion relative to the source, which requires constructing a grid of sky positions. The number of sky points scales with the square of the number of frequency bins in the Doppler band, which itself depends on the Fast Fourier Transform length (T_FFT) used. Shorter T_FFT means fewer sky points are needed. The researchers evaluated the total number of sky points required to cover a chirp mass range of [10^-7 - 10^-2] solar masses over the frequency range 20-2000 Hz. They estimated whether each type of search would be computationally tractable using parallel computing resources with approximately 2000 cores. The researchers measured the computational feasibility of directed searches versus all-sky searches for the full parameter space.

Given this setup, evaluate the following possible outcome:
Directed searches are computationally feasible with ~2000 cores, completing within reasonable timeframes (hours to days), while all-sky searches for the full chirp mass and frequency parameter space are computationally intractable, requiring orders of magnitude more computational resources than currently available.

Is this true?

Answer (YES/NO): YES